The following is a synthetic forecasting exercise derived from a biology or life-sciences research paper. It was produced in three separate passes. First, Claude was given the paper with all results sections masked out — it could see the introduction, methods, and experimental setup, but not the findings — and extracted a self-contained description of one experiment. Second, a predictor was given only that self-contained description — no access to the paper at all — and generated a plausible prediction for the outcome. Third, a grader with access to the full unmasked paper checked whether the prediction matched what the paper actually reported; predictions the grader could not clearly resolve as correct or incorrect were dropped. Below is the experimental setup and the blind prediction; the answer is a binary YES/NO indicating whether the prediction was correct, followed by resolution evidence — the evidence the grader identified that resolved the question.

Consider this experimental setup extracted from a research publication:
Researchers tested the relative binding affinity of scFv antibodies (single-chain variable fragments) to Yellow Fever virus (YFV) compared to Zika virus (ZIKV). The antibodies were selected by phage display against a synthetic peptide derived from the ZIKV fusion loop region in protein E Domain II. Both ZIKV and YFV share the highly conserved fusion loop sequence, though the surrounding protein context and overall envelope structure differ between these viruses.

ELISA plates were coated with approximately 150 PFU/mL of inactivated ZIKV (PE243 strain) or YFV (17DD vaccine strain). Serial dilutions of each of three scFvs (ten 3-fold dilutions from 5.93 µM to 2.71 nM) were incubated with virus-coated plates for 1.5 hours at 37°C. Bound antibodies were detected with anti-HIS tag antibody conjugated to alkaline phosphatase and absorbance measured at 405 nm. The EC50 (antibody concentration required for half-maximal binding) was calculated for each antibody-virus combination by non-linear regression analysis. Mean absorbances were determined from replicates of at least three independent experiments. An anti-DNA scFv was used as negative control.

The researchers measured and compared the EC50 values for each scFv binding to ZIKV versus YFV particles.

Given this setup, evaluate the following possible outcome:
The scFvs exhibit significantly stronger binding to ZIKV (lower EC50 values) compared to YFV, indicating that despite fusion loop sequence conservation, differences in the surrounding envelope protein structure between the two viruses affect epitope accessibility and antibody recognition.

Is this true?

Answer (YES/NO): NO